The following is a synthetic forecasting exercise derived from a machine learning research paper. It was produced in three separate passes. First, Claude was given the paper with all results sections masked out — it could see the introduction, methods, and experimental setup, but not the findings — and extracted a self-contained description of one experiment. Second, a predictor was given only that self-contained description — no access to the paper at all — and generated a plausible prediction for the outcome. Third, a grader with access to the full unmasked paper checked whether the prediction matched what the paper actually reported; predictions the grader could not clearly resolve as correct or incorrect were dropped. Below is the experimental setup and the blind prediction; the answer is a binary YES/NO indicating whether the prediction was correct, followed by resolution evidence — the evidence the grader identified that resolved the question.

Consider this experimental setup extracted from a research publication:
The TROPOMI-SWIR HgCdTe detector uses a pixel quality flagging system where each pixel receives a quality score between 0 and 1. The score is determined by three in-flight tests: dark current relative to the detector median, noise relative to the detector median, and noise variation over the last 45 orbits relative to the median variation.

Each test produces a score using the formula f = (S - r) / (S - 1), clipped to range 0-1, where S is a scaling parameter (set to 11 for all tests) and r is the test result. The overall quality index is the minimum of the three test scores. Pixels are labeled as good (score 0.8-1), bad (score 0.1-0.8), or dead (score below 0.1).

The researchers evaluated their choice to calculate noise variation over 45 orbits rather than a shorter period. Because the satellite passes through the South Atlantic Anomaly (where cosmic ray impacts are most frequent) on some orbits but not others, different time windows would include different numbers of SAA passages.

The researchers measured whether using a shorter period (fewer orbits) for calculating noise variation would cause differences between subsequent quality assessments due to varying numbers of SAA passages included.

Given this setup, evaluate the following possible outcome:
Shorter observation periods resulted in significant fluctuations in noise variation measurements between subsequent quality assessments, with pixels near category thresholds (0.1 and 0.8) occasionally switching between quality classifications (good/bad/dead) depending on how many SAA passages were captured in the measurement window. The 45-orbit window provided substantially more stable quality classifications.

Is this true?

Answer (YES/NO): YES